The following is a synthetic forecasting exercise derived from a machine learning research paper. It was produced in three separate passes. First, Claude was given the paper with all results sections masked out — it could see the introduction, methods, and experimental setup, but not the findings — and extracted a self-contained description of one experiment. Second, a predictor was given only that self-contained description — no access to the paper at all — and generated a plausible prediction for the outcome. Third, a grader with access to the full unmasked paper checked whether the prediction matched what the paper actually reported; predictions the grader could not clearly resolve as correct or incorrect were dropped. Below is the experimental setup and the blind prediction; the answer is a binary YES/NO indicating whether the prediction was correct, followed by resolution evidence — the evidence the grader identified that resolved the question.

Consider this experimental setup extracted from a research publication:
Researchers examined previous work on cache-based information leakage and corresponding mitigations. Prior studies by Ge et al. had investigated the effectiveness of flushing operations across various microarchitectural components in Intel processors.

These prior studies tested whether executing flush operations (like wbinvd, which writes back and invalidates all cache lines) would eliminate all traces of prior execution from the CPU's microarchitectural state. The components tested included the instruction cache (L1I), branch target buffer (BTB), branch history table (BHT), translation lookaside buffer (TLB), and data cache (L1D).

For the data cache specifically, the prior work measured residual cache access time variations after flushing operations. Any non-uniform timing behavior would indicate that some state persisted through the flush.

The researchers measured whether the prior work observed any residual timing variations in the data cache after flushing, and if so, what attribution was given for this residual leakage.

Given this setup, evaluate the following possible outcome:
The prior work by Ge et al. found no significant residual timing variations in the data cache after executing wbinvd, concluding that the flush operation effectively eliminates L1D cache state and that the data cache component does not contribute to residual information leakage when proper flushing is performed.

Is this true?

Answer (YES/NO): NO